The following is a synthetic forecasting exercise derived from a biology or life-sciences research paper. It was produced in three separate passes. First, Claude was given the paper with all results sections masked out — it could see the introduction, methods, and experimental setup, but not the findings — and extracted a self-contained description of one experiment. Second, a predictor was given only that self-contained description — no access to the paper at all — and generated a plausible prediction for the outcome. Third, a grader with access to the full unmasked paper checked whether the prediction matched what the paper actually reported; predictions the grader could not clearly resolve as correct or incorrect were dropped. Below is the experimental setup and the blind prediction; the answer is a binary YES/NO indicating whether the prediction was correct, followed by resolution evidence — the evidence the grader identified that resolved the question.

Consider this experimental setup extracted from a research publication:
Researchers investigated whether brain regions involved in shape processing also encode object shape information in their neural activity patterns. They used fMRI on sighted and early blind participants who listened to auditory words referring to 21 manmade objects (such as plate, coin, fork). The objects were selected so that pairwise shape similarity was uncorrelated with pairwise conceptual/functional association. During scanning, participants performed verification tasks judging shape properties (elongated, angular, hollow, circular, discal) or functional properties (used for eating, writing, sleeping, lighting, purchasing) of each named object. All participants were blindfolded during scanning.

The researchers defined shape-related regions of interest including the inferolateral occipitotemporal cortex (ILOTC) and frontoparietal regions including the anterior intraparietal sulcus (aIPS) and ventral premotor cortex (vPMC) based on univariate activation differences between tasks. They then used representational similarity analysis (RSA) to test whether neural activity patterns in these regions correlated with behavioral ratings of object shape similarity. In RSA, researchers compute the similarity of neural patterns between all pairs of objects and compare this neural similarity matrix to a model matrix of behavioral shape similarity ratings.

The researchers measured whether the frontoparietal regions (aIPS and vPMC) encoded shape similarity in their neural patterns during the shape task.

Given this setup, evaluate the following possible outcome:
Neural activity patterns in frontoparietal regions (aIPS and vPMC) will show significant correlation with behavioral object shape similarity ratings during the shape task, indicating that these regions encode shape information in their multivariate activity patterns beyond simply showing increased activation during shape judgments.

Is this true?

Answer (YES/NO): YES